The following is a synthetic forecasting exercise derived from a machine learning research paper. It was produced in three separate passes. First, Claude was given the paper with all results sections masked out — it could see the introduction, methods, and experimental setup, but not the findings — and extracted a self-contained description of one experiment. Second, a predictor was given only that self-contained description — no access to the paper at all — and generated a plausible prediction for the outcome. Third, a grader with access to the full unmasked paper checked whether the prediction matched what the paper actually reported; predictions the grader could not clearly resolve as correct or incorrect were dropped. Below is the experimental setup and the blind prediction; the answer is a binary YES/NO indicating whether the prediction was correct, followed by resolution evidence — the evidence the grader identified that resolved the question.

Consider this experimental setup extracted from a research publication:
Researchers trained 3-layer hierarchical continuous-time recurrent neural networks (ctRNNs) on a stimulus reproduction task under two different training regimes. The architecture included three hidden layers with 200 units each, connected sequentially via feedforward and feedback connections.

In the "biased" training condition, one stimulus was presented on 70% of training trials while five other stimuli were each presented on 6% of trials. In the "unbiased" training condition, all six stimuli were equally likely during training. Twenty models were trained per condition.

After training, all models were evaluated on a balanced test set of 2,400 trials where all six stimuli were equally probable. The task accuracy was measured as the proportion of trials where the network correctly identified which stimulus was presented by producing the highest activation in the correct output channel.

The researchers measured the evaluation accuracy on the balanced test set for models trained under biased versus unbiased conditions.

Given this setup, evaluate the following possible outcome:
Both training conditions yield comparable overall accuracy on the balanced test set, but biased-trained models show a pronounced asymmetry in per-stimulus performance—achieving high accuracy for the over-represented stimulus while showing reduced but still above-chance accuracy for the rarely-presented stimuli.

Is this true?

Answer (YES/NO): NO